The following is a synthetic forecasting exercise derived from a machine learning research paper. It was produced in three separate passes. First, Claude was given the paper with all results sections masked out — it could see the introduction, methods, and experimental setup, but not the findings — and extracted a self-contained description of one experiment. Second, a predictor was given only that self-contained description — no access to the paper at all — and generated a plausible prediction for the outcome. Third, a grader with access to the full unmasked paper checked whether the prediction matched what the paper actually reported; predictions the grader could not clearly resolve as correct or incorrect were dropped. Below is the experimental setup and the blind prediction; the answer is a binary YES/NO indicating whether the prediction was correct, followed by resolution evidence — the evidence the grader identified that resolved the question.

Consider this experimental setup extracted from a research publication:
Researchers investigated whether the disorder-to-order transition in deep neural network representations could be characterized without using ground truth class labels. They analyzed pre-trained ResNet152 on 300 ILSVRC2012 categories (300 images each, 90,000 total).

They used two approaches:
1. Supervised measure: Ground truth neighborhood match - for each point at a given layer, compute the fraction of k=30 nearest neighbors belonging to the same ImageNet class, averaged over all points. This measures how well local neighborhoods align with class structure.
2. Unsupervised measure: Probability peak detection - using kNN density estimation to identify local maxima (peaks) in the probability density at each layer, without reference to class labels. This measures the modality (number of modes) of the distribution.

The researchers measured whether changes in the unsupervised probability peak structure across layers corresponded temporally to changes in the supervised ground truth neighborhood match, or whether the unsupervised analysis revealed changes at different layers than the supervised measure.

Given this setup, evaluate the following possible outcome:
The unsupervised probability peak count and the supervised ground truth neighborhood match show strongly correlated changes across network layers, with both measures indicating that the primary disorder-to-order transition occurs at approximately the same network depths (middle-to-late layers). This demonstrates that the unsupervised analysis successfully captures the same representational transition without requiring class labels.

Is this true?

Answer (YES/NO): NO